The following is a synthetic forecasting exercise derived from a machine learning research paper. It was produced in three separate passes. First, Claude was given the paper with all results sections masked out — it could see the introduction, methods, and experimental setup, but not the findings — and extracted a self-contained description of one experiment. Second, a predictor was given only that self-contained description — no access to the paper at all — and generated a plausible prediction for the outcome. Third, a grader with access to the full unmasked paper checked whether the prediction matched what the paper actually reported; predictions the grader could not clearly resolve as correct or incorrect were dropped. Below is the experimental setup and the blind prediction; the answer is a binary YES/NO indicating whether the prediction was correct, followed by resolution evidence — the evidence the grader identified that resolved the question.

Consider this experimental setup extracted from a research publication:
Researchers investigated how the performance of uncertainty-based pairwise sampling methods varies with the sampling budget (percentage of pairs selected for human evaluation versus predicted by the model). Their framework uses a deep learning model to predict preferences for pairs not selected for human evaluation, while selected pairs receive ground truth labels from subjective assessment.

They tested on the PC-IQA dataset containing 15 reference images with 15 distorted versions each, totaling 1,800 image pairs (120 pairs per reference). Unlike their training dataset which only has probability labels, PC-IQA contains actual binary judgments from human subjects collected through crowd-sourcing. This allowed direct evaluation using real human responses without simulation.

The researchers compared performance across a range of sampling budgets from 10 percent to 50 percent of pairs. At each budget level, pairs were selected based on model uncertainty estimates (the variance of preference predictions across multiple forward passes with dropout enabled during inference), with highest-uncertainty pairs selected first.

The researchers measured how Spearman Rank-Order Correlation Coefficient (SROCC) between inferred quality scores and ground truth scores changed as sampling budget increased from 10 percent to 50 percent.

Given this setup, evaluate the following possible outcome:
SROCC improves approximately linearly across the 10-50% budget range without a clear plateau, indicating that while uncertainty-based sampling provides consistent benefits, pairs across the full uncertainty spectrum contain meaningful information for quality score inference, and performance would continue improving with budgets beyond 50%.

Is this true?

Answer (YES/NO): NO